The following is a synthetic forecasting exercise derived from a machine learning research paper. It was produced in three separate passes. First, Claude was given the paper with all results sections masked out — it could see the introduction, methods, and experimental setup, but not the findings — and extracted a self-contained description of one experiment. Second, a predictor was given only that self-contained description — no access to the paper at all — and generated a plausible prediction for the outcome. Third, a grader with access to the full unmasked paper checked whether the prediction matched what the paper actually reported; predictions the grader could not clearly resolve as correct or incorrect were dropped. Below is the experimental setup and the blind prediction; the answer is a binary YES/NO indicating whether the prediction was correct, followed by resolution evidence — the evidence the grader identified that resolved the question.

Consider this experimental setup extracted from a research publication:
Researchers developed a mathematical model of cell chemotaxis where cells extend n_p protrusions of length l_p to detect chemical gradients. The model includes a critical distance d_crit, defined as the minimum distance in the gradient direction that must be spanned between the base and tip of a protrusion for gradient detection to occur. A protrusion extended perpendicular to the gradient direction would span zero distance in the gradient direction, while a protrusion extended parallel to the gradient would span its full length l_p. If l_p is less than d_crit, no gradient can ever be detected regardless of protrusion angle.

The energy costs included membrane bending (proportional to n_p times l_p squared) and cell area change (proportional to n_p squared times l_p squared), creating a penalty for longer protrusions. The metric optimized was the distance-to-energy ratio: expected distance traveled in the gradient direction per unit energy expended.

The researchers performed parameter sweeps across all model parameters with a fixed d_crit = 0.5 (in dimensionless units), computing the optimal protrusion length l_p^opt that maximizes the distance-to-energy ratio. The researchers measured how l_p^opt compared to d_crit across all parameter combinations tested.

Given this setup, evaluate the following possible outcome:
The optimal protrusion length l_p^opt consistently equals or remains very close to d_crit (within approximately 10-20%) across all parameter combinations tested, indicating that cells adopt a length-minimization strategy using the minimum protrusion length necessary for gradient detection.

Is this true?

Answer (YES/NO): NO